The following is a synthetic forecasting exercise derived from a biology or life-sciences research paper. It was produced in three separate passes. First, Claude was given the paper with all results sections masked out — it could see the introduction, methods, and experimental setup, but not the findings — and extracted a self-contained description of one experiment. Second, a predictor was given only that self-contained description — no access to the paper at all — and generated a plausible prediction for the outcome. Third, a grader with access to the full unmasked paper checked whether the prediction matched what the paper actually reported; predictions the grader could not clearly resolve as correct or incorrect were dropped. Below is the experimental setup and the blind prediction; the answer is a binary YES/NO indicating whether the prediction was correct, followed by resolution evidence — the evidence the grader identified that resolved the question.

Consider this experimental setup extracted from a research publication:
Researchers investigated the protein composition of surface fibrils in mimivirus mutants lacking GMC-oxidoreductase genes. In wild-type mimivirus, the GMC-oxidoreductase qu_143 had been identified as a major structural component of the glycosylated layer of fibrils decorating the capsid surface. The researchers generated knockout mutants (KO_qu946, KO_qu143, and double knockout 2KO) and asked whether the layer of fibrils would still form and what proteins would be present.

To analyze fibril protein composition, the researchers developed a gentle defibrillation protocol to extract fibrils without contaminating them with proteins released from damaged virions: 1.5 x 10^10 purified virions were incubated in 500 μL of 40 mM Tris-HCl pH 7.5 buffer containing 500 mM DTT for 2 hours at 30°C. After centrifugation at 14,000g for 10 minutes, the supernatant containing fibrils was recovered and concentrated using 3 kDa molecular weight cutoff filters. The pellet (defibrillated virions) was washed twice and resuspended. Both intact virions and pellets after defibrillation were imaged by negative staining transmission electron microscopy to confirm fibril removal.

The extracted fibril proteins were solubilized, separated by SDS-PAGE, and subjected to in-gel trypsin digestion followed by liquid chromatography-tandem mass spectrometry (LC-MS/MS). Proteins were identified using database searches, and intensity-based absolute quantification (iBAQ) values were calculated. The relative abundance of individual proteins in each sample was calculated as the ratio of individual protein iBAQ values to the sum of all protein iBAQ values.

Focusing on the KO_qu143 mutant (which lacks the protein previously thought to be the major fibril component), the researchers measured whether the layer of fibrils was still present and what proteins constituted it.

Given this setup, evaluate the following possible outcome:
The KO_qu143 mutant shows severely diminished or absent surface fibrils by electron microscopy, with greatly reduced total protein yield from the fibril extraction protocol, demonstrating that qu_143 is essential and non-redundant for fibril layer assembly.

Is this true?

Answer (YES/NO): NO